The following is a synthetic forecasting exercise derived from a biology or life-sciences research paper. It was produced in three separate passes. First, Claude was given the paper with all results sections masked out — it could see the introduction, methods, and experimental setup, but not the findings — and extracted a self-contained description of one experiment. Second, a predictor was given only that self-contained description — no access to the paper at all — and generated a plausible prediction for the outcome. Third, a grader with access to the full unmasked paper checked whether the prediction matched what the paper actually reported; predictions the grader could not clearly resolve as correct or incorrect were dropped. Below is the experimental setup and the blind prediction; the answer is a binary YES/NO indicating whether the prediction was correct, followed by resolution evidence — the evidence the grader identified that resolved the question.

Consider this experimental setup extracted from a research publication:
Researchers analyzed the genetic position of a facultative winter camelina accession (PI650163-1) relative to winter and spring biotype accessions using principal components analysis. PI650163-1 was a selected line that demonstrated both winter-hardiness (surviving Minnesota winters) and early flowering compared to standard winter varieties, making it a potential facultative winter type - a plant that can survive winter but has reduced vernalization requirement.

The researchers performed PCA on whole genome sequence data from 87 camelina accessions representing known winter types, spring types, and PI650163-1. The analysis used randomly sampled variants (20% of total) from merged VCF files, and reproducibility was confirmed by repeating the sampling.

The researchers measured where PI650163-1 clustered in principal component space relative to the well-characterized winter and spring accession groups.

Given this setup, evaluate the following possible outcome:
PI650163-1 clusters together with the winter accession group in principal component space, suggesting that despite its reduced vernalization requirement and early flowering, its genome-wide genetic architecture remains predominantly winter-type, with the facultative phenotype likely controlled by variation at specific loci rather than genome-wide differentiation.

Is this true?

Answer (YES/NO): NO